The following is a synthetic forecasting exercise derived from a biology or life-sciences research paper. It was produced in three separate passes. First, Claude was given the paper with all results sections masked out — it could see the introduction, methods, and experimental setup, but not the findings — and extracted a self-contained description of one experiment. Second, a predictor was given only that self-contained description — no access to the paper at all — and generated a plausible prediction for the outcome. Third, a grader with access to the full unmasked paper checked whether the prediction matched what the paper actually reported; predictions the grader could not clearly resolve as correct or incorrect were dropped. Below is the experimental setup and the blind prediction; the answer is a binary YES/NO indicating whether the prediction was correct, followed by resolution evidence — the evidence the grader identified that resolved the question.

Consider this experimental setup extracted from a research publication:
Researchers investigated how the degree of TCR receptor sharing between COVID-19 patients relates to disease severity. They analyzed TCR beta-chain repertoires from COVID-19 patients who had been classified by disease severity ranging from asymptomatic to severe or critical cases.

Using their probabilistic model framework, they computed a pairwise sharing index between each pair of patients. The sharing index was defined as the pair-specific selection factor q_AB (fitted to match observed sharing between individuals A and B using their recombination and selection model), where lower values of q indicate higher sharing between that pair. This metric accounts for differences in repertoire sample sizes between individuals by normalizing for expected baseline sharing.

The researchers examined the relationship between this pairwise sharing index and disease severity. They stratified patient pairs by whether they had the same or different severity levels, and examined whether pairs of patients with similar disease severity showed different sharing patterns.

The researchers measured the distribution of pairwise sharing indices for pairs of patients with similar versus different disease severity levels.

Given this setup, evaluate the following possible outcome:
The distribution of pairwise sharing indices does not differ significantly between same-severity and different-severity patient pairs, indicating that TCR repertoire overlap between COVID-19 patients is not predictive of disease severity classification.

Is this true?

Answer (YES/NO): NO